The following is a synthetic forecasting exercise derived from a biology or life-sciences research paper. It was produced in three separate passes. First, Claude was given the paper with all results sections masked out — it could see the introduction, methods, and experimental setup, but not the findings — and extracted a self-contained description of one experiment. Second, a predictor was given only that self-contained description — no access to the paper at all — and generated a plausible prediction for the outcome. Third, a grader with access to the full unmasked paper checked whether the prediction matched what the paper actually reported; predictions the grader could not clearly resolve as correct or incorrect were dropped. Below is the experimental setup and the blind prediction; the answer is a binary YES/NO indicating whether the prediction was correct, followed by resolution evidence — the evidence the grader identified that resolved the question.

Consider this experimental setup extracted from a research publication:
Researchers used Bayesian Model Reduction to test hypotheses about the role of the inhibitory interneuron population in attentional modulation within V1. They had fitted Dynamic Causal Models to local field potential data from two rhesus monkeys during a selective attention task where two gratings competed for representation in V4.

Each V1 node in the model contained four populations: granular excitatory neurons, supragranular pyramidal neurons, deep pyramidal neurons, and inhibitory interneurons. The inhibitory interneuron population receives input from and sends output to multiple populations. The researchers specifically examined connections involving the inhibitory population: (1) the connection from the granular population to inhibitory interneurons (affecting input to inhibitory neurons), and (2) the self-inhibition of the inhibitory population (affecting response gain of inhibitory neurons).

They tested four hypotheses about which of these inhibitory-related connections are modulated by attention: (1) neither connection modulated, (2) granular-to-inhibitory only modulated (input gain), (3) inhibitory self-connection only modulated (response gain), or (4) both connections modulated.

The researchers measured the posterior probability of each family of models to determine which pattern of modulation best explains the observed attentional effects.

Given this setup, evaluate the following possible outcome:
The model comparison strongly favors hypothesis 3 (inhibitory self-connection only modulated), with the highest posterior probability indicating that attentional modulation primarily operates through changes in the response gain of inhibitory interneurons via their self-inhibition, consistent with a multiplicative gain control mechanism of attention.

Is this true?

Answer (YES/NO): NO